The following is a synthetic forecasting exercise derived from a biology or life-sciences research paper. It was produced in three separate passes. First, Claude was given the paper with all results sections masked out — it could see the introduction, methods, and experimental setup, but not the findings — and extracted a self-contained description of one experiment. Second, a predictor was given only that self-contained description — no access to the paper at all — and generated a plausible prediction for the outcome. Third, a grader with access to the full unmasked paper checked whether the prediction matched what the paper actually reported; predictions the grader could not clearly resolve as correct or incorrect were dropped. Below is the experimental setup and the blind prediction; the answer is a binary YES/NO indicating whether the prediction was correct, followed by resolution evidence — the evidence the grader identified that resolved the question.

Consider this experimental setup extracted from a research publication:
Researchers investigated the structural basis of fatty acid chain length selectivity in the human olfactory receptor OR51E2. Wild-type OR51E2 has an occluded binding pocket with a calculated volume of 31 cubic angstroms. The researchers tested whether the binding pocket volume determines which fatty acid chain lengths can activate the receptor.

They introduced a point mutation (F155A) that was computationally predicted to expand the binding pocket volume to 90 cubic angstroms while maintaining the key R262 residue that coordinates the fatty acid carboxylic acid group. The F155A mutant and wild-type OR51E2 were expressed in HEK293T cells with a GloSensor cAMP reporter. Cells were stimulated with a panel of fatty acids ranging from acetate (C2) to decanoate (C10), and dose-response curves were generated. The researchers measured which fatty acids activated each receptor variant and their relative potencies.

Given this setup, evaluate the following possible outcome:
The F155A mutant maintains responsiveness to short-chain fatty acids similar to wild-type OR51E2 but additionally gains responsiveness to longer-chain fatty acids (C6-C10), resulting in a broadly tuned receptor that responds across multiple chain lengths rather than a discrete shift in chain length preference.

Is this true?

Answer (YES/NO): NO